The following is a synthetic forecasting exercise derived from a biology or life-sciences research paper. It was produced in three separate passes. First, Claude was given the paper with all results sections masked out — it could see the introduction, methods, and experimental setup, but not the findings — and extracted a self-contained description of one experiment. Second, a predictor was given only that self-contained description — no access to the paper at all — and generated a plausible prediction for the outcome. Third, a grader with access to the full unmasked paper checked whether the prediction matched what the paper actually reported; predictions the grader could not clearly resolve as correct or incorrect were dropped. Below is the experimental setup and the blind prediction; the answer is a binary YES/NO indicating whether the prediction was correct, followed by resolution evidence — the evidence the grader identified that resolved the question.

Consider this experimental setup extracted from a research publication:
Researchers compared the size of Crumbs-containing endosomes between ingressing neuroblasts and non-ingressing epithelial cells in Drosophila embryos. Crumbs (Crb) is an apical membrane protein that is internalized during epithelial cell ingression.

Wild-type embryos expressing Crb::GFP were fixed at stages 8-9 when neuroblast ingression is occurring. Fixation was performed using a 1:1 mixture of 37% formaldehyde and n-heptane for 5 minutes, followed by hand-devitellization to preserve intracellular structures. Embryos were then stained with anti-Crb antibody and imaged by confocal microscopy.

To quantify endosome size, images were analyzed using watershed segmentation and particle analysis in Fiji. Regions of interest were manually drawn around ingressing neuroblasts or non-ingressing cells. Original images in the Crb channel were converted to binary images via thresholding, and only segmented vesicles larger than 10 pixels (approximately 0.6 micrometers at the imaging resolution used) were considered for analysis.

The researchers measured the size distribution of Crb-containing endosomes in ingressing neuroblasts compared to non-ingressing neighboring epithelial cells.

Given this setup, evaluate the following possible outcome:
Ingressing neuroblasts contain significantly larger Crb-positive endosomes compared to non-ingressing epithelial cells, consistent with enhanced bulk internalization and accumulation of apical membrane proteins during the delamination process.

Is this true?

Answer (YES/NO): YES